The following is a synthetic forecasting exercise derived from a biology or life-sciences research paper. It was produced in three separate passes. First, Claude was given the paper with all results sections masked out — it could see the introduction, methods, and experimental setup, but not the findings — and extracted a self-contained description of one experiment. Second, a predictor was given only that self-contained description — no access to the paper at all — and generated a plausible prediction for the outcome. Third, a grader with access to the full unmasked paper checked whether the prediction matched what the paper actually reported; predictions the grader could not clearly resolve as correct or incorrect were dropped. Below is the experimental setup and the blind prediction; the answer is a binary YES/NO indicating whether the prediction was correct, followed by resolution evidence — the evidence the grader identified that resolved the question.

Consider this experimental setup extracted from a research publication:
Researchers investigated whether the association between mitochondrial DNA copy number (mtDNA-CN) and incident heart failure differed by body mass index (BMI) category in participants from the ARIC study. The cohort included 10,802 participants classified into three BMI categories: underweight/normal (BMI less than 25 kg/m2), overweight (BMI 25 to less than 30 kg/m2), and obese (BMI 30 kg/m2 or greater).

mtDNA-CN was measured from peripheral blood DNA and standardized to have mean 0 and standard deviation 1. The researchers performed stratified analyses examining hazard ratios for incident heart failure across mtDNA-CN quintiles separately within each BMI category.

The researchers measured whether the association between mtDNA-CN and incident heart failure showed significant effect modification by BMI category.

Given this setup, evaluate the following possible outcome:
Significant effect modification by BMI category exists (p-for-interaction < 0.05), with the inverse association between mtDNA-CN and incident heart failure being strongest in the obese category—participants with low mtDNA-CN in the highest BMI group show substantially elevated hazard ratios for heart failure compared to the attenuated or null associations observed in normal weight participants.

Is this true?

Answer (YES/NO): NO